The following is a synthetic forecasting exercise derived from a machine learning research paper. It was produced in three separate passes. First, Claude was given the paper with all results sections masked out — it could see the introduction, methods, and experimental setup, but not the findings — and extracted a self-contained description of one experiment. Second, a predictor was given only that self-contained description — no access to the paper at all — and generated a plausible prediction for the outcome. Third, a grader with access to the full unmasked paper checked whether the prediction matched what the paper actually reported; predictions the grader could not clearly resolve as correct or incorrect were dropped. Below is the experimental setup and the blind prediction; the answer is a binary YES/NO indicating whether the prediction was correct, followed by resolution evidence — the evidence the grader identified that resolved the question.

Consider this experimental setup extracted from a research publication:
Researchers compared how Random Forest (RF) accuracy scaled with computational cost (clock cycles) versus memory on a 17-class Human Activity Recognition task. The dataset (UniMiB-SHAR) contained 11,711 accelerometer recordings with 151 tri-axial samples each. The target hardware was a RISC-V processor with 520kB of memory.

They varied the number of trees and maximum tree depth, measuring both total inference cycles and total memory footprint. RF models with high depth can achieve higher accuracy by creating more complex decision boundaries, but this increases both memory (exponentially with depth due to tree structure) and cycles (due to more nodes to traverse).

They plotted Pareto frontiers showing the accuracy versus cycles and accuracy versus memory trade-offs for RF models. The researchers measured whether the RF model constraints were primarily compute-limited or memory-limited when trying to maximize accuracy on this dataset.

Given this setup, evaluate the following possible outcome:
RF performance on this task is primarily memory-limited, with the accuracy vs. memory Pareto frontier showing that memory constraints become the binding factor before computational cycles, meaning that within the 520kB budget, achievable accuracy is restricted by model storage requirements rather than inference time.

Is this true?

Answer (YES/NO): YES